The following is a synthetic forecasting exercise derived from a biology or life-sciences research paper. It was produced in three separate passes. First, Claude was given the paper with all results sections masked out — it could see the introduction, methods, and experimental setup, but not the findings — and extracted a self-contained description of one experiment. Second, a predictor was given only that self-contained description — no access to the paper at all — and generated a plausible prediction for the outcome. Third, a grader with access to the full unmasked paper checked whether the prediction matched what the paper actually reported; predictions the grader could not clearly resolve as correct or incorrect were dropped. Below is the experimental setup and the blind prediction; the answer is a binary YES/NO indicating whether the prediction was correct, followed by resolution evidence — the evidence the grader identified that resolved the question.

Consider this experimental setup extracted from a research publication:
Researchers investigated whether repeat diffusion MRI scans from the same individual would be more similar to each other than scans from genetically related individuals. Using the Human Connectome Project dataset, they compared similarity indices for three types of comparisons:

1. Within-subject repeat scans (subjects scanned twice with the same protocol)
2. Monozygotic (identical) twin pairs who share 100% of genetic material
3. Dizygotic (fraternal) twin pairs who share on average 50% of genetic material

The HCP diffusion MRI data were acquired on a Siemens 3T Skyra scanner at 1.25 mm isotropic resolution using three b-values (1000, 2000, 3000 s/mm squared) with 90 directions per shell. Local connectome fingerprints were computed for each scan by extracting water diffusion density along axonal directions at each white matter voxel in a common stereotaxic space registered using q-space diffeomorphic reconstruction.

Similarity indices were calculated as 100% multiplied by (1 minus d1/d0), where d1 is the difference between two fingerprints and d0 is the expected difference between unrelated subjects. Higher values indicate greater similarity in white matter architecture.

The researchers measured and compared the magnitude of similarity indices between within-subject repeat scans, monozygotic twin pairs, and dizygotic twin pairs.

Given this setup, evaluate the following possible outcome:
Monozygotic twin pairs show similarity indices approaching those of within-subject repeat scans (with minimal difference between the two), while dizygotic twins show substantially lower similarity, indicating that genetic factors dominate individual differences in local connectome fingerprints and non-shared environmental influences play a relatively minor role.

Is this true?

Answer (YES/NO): NO